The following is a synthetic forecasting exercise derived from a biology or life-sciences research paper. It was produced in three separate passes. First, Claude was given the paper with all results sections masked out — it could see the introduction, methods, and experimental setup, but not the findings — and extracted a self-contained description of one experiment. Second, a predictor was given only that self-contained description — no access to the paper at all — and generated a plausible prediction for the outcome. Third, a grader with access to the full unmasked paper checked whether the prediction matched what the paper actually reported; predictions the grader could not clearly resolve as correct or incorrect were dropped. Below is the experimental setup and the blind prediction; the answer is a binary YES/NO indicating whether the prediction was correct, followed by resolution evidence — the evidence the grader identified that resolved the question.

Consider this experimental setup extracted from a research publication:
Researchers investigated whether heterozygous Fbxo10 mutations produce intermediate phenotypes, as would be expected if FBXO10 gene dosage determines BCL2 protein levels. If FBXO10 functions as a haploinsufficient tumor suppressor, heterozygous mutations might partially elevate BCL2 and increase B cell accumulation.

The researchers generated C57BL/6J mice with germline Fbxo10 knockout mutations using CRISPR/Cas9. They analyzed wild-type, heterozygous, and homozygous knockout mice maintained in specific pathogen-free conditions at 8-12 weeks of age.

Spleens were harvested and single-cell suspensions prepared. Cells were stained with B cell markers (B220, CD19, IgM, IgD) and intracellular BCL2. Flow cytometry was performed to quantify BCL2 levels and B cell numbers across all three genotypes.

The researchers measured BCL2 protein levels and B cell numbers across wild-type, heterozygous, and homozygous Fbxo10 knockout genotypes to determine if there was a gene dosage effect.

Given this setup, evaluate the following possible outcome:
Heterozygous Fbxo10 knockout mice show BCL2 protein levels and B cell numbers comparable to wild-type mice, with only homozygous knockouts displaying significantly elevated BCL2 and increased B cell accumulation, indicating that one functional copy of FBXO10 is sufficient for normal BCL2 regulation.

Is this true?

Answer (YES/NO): NO